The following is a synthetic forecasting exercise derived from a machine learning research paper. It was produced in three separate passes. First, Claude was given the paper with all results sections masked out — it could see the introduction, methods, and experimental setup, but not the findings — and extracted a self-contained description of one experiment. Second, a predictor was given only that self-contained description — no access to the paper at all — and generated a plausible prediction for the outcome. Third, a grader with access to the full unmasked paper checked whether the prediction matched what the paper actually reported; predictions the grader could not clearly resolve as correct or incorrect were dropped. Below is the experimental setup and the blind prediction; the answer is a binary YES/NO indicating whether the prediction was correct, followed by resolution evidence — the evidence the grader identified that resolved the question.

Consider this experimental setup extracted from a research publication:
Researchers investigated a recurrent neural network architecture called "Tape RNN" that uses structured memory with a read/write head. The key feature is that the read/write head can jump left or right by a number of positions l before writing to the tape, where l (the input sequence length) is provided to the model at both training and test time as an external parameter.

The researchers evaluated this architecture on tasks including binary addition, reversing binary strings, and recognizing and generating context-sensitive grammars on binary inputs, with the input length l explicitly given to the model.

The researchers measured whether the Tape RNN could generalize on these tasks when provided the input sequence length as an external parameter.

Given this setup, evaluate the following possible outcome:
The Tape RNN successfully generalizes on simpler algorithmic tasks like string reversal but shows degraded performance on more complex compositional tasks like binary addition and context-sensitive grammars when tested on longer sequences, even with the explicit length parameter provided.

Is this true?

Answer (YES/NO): NO